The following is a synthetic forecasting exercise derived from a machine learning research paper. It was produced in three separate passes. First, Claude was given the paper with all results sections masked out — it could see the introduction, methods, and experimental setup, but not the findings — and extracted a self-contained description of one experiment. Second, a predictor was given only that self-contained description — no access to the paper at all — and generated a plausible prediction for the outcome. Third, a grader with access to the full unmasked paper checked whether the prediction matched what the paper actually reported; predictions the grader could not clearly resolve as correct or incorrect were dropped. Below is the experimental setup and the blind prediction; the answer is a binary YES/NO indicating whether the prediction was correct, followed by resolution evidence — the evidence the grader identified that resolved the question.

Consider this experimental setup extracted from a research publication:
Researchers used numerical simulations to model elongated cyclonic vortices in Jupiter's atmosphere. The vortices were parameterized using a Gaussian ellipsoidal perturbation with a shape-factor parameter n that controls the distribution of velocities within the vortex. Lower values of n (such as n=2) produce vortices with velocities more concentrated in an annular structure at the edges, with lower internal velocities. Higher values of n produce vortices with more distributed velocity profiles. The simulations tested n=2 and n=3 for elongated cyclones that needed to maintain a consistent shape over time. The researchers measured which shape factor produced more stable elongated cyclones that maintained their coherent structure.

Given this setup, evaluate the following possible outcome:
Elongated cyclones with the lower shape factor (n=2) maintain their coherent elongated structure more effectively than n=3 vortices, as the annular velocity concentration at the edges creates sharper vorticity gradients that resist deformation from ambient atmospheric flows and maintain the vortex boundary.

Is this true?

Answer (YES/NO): YES